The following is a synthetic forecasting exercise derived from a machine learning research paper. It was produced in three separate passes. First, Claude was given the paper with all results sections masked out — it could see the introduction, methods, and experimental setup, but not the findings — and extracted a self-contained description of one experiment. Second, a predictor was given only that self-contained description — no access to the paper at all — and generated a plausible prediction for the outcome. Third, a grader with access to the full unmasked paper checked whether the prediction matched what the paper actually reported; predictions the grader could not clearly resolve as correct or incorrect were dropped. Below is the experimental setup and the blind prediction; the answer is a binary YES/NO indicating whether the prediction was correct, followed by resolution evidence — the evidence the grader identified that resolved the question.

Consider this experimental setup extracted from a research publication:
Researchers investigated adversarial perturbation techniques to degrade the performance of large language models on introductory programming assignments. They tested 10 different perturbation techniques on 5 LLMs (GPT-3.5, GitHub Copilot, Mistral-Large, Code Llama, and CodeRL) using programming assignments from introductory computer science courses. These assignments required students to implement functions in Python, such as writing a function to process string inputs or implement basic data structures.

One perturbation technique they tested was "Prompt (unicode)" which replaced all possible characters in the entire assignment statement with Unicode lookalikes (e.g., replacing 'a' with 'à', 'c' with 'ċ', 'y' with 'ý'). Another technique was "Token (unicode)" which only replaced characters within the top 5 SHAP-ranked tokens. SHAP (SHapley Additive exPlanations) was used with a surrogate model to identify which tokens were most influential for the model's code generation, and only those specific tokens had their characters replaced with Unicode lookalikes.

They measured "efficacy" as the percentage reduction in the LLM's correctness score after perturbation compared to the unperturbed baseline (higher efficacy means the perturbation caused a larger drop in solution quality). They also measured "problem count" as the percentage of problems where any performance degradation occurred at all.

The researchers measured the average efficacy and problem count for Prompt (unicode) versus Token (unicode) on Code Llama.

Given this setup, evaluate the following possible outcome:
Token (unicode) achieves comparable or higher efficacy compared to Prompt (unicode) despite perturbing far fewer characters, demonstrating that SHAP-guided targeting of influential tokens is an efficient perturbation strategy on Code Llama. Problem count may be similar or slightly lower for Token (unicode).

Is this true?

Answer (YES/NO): NO